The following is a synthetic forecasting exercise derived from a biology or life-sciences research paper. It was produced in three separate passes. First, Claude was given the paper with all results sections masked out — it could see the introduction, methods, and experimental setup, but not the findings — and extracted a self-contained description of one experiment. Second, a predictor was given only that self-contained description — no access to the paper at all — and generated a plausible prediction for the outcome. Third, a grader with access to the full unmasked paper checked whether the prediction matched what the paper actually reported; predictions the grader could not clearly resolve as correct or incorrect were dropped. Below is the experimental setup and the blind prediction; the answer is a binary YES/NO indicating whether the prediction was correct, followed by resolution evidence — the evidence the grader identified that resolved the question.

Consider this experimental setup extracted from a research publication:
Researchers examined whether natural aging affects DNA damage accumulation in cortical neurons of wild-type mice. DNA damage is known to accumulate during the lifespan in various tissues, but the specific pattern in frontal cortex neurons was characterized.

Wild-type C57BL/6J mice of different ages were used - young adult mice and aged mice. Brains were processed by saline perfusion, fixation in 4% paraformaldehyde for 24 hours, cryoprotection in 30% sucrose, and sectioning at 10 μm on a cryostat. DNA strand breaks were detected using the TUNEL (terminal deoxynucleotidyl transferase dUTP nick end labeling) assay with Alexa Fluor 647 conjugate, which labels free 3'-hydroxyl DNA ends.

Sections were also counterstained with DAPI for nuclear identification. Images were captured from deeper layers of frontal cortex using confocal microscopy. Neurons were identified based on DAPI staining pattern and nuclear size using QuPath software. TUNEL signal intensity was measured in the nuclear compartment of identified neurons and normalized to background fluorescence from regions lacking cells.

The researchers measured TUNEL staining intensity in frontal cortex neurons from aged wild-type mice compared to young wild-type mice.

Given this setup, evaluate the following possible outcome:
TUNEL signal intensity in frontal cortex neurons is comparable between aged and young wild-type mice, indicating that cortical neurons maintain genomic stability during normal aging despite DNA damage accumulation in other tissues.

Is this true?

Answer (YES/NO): NO